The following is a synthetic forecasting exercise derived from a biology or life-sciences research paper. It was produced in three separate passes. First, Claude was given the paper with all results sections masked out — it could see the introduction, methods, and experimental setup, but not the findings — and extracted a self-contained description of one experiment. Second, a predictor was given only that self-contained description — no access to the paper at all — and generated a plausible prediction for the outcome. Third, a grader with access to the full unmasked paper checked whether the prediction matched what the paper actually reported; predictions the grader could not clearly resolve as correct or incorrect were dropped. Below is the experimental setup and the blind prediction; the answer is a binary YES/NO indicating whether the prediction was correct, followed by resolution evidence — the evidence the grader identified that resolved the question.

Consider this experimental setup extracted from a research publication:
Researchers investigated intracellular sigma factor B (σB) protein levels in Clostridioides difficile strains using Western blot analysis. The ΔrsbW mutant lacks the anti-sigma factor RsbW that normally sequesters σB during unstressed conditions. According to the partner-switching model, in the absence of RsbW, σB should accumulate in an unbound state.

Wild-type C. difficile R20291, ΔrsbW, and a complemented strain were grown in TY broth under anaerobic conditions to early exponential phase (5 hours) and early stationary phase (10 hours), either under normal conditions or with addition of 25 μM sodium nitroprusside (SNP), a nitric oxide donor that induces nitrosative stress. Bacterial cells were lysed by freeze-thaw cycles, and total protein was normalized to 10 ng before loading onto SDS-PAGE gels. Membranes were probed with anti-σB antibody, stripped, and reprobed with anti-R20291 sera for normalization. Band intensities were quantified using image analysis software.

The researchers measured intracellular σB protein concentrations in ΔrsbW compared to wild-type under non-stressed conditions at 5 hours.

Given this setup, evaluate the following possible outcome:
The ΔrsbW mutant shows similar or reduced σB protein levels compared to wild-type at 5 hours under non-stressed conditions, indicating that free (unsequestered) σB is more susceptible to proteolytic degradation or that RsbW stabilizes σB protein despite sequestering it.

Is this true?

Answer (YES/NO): YES